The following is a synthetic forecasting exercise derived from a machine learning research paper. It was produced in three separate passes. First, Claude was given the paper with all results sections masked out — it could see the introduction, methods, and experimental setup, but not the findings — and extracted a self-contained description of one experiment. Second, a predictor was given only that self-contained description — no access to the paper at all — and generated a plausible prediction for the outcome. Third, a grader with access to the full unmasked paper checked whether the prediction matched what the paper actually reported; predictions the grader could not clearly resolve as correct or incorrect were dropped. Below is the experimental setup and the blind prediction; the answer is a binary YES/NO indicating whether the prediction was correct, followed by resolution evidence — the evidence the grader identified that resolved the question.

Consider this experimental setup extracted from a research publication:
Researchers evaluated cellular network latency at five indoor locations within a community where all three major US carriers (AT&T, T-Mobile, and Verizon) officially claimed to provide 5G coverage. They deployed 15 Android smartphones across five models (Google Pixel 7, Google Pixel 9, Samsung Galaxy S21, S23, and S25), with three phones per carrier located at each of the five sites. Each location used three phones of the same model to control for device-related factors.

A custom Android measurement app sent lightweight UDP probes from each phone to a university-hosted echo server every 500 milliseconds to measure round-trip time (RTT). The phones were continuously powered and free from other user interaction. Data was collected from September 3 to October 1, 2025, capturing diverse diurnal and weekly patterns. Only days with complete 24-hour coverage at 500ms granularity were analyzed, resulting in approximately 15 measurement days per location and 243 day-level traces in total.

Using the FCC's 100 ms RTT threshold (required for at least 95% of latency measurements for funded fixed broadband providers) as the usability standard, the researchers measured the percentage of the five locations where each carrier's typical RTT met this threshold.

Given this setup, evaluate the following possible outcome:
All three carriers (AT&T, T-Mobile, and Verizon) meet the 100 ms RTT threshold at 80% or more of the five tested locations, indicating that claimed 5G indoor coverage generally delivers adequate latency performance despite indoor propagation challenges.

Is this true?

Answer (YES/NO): NO